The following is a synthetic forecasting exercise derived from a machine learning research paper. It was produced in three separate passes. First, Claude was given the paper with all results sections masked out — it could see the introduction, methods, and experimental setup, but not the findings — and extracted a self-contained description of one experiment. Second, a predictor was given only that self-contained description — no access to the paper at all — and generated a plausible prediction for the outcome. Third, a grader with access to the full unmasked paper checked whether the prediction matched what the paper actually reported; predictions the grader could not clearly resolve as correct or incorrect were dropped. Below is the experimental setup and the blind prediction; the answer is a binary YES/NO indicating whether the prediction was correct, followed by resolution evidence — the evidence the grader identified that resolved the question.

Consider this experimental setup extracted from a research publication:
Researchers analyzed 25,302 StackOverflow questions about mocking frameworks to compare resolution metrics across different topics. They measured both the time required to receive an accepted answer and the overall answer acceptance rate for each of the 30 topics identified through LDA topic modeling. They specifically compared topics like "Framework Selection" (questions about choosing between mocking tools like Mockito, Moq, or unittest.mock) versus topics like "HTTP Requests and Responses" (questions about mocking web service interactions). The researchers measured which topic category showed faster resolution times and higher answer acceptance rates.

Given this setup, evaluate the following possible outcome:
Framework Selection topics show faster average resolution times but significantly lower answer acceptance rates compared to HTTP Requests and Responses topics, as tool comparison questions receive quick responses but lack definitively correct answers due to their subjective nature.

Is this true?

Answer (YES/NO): NO